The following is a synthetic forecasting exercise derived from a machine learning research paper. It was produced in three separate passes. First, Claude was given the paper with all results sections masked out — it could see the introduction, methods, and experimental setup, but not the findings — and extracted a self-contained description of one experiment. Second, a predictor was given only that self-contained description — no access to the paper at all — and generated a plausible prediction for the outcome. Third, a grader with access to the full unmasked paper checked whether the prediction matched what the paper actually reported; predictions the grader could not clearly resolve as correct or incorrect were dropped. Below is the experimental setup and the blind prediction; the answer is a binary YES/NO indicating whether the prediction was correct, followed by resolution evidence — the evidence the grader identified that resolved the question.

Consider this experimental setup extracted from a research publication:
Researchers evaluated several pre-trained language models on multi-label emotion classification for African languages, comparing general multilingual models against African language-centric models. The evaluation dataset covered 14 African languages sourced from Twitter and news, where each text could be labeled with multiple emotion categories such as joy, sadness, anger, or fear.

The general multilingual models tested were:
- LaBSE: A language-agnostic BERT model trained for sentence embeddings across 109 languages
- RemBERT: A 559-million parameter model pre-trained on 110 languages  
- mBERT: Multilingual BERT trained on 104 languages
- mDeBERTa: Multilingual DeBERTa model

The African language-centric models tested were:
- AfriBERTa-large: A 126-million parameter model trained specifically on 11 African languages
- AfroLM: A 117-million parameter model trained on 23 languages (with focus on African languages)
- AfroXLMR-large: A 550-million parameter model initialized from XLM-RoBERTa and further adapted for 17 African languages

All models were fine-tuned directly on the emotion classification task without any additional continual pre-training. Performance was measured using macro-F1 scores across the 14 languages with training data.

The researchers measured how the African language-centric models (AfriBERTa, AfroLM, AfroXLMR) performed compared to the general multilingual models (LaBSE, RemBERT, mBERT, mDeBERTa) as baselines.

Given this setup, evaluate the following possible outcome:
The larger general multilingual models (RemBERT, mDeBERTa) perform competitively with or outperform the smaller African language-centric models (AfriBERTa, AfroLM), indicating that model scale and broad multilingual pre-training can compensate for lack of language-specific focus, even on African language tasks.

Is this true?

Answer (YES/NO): NO